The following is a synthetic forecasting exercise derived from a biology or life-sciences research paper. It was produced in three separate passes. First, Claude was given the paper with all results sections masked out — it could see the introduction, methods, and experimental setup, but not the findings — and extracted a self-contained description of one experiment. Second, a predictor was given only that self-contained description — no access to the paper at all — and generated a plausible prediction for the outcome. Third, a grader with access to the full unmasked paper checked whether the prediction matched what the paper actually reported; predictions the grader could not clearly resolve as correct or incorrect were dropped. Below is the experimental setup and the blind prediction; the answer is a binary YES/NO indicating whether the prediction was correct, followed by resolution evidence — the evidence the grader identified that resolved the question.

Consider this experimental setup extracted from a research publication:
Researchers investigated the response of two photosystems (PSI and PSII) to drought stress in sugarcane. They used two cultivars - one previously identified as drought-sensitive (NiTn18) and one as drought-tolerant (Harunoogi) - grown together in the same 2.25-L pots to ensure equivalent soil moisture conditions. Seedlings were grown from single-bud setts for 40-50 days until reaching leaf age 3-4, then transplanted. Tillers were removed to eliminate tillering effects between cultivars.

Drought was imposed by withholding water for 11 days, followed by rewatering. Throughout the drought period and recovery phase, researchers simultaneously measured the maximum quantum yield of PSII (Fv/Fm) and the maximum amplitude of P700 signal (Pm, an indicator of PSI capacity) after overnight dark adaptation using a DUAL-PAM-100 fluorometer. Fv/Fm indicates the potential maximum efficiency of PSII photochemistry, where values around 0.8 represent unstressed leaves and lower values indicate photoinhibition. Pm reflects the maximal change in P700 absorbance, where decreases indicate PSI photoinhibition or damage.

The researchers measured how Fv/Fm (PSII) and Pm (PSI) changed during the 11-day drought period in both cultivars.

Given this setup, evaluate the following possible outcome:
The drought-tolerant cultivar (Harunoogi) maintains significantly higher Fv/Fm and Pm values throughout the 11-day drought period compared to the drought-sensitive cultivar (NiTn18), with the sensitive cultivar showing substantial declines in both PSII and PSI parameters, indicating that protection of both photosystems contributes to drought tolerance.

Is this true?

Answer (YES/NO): NO